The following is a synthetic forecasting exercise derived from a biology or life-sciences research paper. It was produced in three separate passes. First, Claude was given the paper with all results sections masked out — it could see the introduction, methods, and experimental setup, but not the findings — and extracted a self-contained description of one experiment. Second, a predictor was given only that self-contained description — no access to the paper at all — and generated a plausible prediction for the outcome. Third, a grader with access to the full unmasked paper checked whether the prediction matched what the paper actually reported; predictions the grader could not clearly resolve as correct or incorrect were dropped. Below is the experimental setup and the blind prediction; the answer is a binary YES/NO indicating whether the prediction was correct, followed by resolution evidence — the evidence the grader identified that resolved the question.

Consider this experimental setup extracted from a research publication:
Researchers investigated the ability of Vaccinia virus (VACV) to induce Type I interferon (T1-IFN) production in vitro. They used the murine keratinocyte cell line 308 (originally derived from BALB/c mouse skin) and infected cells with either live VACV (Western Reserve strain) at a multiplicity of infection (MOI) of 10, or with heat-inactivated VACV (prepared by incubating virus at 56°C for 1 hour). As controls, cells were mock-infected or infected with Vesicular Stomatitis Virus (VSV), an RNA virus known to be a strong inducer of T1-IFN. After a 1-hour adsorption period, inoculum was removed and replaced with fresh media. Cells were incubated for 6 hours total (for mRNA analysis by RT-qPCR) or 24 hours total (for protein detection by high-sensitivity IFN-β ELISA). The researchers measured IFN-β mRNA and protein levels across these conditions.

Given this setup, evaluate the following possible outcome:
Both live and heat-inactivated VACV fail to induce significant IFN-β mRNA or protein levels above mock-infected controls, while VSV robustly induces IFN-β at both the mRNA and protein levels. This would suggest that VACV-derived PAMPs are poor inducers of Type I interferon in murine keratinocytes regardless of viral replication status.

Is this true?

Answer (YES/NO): NO